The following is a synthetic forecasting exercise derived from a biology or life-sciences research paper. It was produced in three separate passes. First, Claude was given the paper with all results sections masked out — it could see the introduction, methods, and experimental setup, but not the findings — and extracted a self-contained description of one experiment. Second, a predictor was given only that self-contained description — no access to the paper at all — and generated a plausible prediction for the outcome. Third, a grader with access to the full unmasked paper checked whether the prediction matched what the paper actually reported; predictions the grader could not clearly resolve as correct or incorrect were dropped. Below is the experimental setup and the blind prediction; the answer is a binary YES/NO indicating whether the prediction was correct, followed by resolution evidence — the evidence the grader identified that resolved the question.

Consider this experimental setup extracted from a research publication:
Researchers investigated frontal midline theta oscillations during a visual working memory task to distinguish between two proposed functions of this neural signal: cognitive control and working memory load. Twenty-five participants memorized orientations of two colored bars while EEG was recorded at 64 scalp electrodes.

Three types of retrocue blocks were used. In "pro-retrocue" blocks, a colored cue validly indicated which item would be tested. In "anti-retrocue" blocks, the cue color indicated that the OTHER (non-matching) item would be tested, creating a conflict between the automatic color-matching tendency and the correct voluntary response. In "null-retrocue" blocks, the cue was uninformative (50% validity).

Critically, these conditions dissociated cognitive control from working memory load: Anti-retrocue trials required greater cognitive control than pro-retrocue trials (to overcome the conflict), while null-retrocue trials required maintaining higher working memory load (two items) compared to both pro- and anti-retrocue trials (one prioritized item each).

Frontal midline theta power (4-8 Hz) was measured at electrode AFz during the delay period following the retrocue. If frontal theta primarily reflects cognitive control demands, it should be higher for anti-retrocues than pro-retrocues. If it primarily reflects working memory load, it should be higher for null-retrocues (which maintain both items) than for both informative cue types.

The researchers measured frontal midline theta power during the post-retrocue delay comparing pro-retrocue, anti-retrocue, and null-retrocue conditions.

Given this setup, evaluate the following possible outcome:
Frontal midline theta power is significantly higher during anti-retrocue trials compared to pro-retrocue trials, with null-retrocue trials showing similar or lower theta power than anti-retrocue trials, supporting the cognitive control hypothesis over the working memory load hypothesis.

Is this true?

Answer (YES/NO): YES